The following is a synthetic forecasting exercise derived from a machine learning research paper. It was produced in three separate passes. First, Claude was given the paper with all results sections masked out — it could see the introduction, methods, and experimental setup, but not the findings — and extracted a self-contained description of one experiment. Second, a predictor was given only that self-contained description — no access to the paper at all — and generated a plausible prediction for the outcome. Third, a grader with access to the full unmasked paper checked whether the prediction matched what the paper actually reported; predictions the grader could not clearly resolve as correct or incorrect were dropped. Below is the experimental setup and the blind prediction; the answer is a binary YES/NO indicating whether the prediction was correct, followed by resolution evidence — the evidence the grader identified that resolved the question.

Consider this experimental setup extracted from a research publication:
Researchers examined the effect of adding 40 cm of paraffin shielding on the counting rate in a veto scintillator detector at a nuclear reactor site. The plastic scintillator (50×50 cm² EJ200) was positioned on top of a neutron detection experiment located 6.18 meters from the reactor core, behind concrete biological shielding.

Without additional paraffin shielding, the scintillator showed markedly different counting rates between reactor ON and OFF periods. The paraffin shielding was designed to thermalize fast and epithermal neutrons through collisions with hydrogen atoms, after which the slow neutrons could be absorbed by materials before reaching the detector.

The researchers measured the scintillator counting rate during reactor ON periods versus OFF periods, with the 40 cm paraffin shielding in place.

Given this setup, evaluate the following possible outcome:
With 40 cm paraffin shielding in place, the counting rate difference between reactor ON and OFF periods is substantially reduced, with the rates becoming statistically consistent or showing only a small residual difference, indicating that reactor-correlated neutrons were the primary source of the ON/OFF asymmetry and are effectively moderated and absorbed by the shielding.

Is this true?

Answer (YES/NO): YES